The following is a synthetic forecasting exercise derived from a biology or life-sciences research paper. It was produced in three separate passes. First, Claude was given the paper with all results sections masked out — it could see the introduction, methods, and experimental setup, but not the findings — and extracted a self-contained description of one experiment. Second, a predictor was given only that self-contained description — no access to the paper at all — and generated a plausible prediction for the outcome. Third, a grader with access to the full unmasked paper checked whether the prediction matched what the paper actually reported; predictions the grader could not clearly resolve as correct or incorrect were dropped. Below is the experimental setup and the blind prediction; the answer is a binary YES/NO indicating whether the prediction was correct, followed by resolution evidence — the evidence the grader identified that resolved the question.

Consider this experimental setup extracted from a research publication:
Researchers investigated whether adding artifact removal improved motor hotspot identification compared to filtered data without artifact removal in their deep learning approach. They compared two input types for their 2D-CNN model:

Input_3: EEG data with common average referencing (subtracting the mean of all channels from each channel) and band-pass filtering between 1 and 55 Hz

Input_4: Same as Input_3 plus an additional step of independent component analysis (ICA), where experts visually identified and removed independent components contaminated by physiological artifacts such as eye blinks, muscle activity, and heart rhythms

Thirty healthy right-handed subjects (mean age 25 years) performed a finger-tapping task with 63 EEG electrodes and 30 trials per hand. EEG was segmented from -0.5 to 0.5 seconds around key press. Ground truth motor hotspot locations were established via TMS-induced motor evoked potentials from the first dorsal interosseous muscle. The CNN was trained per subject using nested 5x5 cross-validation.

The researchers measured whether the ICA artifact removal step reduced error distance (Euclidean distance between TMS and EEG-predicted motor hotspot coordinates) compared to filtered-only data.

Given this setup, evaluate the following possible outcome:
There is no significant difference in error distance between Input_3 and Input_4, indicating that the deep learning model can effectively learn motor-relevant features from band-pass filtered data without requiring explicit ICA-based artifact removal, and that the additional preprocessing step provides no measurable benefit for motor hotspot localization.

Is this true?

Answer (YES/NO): YES